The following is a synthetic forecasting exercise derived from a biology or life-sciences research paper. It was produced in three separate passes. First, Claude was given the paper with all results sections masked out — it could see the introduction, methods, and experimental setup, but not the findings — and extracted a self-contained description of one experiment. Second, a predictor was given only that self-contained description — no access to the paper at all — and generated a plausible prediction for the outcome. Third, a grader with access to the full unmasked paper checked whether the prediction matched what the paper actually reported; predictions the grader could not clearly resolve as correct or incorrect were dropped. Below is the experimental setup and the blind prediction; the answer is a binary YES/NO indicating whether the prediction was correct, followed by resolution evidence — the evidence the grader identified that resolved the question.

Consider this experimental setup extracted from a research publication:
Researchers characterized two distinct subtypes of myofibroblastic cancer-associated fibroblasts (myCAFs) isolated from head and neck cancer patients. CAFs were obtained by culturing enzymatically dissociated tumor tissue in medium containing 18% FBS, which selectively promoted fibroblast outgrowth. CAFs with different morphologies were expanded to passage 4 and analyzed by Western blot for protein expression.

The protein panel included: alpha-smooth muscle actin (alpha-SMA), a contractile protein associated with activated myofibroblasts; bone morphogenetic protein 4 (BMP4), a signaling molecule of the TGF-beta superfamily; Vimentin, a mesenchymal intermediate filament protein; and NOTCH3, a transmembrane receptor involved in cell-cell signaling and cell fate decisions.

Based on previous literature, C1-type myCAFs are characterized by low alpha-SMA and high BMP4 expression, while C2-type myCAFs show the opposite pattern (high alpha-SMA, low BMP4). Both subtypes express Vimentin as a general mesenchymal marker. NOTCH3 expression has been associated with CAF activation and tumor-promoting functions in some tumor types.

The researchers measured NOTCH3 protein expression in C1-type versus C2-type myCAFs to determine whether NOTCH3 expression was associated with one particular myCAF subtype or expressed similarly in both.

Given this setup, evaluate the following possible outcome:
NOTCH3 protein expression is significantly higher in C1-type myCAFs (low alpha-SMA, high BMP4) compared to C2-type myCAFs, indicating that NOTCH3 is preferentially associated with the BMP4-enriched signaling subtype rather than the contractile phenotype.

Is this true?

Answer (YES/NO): NO